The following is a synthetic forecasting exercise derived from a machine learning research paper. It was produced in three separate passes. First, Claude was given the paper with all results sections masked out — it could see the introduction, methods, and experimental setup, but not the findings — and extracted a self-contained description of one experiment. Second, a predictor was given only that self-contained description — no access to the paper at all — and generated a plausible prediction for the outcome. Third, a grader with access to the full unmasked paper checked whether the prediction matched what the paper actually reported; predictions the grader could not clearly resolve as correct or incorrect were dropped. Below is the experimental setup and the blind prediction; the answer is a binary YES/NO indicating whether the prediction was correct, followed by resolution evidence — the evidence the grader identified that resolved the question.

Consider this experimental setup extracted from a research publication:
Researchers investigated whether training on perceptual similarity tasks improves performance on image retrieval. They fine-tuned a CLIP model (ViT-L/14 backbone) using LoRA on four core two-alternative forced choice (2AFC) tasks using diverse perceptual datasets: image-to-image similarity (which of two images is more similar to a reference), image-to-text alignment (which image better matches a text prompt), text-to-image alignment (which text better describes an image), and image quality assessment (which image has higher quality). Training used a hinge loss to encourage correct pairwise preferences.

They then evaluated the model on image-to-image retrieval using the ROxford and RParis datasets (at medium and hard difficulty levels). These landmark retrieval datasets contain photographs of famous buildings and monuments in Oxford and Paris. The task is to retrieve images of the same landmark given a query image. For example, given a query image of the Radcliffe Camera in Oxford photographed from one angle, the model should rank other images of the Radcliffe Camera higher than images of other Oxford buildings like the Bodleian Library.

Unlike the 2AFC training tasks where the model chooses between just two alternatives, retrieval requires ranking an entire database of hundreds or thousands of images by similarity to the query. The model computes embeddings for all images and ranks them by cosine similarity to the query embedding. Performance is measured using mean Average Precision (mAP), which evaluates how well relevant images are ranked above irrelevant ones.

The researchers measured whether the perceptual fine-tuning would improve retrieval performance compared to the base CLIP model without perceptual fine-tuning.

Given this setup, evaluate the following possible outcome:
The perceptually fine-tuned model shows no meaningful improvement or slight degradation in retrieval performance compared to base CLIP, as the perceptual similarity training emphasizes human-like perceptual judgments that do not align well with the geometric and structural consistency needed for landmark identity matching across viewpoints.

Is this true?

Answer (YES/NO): YES